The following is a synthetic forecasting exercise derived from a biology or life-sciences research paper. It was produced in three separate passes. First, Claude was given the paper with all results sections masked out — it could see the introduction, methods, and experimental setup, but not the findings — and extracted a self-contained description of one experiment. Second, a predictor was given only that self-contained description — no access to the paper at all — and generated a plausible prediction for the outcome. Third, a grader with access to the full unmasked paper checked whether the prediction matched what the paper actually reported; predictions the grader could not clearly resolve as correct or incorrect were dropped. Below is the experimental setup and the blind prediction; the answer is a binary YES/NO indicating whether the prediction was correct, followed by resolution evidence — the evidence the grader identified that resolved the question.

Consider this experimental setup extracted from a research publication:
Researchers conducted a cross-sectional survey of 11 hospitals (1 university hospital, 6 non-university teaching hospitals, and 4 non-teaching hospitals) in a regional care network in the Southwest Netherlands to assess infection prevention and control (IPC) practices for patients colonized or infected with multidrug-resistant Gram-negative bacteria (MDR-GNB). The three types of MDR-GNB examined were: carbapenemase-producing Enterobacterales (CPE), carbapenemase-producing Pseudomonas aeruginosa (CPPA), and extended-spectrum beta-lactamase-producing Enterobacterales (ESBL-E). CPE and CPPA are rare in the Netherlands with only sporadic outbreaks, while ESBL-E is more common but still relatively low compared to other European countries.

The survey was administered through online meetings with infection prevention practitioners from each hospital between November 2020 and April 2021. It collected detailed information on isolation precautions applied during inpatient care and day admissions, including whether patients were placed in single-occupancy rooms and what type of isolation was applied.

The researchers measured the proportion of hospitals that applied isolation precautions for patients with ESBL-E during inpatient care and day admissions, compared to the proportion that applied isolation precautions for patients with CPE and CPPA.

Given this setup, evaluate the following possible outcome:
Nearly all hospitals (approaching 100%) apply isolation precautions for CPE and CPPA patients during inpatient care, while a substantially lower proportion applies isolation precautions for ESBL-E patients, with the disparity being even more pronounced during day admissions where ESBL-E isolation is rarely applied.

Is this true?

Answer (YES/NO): NO